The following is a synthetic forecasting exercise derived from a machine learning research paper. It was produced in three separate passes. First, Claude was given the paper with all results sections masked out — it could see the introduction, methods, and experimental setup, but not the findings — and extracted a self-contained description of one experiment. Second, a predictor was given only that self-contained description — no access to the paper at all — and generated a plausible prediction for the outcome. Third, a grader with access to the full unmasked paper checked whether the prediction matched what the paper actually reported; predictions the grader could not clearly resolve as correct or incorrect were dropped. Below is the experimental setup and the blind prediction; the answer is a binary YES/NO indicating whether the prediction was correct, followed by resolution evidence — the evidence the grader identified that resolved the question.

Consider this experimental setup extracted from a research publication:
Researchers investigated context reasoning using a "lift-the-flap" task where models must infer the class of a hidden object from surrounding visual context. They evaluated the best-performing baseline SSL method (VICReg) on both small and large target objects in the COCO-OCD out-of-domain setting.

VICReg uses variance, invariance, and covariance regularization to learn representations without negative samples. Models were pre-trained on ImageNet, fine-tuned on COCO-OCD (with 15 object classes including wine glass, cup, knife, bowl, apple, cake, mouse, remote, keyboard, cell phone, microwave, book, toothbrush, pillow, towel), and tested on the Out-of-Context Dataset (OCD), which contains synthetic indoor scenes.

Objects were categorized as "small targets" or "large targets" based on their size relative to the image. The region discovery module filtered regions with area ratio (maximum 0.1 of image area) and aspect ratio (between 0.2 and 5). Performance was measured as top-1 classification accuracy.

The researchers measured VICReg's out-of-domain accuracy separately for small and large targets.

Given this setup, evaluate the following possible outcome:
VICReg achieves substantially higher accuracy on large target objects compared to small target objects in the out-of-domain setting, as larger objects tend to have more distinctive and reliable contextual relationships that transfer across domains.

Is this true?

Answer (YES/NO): NO